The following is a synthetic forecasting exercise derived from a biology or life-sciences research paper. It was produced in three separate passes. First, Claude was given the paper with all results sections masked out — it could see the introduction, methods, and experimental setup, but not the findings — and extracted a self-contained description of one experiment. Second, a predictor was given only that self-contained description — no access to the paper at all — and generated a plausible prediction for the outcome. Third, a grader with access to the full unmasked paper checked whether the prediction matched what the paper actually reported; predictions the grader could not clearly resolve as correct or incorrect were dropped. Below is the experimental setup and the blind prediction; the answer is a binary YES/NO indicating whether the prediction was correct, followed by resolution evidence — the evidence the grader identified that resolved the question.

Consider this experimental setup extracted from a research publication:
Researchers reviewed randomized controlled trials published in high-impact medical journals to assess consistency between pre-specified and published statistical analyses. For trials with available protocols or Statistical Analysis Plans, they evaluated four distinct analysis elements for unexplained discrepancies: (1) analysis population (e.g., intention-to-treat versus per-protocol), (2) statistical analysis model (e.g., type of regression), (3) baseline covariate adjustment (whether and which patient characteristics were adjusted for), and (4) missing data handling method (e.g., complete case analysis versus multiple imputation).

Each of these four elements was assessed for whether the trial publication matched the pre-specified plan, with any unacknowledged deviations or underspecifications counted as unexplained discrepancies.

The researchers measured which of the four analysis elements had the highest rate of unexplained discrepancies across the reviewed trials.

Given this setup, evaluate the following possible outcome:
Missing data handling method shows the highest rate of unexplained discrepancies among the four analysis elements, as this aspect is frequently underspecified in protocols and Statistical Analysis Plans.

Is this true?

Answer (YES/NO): NO